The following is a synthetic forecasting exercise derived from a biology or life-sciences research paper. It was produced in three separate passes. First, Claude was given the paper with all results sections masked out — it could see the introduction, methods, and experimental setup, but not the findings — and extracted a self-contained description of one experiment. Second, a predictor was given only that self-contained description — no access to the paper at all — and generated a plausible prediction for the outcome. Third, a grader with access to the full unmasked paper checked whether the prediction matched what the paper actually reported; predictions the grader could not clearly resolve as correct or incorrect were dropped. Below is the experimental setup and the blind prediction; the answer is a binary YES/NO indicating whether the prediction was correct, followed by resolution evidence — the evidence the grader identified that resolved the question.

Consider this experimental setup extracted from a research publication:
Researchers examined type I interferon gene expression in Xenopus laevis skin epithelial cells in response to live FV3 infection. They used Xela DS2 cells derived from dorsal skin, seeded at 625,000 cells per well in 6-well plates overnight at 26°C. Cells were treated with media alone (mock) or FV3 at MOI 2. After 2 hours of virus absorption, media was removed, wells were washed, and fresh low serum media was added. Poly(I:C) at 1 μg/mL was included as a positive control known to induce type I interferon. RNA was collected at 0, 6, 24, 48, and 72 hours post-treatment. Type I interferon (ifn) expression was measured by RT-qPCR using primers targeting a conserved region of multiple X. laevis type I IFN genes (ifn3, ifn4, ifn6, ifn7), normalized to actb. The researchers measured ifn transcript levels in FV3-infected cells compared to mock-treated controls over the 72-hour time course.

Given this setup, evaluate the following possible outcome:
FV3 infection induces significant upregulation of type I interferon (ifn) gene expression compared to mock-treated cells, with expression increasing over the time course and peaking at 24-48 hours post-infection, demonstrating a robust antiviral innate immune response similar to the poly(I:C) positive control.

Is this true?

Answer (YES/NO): NO